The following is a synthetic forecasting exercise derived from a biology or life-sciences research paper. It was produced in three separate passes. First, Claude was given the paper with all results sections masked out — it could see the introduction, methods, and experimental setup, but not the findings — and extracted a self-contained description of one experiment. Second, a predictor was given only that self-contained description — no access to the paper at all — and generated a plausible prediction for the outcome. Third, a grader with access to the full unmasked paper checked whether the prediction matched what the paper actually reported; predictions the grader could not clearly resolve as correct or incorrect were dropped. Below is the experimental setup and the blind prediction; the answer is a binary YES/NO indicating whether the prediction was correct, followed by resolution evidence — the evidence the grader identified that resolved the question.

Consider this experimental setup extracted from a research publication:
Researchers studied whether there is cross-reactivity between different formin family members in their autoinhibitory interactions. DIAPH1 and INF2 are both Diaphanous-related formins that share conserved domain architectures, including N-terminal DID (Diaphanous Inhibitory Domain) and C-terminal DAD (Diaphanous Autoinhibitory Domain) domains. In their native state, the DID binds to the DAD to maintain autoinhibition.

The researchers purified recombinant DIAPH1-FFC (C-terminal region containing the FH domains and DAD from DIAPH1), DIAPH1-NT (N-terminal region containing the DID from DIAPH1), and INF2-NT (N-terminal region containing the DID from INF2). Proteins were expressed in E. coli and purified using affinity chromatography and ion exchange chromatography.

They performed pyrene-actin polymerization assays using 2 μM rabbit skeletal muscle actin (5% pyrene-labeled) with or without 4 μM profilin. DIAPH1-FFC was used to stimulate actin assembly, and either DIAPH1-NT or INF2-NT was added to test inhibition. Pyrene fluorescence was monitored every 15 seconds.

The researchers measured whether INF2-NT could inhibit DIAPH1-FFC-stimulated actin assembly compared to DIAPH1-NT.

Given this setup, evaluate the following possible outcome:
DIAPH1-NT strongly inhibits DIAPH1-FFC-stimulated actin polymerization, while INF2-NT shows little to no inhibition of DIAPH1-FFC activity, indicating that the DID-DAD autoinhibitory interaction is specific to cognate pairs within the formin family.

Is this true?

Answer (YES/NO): NO